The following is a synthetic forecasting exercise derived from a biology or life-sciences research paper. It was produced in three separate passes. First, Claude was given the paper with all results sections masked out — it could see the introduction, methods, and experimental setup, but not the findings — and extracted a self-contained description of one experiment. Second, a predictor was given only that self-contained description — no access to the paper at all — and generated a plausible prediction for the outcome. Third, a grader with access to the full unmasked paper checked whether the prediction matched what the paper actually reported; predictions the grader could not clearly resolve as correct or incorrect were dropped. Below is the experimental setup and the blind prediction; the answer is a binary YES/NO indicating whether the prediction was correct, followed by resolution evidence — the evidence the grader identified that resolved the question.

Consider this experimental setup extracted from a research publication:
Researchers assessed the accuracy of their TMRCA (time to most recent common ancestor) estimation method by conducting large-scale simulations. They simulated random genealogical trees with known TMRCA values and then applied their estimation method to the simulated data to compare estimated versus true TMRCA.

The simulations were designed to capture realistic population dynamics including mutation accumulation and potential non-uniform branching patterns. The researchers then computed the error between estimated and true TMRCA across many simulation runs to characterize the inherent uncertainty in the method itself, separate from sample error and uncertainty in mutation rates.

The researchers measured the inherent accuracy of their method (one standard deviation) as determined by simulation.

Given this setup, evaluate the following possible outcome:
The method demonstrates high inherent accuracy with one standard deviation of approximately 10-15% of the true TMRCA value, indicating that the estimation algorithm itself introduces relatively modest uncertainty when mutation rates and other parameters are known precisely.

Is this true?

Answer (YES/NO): NO